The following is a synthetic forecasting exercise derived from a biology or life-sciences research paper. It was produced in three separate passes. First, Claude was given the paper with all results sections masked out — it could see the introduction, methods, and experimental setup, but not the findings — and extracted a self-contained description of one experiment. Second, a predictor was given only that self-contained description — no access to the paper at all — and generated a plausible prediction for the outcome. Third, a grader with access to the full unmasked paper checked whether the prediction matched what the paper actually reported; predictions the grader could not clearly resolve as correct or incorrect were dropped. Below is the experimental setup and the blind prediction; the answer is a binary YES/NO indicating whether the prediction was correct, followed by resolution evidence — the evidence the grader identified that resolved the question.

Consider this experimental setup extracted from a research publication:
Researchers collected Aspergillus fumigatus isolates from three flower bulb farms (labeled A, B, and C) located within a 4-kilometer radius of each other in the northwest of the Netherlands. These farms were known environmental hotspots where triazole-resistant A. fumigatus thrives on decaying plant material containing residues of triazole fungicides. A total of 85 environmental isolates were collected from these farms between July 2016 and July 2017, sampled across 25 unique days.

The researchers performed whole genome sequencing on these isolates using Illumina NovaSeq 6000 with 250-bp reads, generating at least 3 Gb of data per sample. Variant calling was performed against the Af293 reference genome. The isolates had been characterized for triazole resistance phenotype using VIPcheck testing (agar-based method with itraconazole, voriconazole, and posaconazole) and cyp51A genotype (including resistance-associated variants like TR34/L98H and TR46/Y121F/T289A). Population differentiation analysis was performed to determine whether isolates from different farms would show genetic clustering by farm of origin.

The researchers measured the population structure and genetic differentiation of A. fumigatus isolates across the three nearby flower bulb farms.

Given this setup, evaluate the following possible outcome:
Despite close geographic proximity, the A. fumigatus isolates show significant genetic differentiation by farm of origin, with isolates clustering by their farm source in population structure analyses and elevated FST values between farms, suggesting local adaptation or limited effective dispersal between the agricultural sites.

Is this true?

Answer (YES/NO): NO